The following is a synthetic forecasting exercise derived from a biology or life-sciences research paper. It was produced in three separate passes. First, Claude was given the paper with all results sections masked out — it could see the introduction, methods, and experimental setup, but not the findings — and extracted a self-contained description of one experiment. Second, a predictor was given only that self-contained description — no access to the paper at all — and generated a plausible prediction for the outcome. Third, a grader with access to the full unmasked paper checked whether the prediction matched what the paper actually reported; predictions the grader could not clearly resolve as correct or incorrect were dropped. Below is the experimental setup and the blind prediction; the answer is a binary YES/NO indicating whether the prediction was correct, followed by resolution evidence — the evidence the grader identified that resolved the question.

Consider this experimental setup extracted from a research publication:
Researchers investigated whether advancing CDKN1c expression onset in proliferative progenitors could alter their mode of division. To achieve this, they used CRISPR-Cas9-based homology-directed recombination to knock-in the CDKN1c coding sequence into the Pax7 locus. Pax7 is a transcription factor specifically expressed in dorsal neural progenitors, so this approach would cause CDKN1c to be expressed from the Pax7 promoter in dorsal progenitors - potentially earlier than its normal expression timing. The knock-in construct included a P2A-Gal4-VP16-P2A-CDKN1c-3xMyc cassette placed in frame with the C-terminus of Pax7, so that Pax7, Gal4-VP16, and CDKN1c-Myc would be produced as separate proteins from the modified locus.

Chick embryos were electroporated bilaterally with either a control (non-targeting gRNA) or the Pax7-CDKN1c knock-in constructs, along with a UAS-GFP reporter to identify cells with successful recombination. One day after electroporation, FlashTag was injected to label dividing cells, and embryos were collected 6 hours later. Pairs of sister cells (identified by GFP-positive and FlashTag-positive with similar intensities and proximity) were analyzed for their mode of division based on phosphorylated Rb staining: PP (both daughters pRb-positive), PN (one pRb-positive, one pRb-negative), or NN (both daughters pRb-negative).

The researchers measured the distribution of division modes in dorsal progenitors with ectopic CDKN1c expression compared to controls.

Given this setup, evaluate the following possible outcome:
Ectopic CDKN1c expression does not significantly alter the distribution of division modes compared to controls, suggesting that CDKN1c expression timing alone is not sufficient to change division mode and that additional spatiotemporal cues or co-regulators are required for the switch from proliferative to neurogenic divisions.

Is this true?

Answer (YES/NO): NO